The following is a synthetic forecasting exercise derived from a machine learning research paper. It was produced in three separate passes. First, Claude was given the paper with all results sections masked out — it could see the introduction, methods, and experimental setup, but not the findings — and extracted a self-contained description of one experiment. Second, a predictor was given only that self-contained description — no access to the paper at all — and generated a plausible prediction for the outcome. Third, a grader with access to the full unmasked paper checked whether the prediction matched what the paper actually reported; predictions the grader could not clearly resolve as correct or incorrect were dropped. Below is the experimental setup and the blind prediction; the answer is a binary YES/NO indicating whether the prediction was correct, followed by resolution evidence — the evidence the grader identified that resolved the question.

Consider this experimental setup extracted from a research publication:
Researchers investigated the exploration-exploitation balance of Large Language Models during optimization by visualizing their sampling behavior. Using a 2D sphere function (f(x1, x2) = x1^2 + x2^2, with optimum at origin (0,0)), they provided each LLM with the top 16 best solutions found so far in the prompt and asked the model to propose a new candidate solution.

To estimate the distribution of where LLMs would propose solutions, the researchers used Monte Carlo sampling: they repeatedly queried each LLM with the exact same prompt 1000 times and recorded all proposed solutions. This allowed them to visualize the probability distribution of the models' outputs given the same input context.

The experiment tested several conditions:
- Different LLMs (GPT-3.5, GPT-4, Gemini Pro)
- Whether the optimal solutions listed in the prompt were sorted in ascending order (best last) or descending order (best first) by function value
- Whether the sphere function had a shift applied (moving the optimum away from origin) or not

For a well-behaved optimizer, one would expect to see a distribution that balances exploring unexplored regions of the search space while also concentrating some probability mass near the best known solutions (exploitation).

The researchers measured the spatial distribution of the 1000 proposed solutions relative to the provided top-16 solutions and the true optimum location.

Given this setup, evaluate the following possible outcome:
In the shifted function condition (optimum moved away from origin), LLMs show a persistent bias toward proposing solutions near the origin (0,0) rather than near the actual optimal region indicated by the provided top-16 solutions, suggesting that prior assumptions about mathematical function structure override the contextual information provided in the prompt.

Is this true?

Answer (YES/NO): NO